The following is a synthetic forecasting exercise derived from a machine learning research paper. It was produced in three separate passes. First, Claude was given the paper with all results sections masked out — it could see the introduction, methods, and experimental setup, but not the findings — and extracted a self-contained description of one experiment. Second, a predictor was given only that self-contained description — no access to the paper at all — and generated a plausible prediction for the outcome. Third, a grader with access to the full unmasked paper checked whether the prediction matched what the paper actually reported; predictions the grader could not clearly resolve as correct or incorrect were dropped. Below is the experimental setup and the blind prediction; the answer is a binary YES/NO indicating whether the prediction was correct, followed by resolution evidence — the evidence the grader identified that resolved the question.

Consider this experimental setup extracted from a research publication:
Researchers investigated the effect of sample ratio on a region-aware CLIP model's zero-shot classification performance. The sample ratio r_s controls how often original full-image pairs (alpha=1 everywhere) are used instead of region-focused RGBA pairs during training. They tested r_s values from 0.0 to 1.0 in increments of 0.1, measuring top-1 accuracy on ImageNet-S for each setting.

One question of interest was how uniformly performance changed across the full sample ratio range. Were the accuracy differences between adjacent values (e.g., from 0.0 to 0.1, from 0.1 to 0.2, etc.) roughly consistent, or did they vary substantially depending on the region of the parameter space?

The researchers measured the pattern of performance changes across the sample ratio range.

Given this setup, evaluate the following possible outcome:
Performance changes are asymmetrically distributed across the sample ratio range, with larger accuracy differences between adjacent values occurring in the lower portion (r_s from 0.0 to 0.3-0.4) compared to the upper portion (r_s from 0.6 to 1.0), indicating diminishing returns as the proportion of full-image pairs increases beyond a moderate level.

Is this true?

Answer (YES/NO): NO